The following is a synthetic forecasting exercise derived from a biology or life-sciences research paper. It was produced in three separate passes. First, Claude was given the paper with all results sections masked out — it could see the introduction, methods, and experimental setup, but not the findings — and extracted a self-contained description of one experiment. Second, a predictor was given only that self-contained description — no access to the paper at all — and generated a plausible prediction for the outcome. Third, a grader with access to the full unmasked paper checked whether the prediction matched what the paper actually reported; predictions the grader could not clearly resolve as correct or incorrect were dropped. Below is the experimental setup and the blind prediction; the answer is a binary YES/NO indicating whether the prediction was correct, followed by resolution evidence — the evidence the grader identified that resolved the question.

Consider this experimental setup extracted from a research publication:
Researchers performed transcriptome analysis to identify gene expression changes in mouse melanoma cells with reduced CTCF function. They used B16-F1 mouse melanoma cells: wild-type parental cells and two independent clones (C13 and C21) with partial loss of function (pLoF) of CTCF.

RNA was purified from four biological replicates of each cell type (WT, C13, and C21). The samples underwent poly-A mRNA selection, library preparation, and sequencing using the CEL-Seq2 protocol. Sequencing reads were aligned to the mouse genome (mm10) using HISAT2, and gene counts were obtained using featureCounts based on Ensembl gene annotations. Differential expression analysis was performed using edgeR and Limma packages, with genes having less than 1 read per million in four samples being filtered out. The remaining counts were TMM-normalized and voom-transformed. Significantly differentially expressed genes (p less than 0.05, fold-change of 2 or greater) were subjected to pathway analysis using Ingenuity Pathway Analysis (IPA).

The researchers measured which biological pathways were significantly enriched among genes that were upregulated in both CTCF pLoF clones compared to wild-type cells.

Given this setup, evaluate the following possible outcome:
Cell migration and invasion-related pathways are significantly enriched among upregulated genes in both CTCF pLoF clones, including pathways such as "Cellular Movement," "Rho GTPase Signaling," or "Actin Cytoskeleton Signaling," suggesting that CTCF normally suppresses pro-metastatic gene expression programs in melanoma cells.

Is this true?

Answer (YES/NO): NO